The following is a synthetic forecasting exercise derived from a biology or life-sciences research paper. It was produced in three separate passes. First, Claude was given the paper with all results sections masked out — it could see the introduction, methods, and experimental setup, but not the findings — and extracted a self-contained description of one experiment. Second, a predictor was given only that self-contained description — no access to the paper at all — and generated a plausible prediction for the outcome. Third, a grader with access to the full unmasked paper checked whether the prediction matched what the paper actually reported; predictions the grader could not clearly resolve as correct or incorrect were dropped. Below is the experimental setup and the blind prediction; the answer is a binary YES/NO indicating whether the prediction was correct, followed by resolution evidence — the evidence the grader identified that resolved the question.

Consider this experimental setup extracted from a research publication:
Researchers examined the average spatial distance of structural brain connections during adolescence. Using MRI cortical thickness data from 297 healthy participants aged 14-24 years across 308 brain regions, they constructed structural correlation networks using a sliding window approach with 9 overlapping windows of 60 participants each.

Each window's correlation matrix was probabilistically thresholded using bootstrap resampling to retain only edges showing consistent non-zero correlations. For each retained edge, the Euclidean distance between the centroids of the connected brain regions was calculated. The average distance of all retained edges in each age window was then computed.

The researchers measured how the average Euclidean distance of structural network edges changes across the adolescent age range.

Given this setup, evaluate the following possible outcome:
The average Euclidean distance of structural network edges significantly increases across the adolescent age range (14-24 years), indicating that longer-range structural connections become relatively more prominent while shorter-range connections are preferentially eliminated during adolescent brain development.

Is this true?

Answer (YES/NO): NO